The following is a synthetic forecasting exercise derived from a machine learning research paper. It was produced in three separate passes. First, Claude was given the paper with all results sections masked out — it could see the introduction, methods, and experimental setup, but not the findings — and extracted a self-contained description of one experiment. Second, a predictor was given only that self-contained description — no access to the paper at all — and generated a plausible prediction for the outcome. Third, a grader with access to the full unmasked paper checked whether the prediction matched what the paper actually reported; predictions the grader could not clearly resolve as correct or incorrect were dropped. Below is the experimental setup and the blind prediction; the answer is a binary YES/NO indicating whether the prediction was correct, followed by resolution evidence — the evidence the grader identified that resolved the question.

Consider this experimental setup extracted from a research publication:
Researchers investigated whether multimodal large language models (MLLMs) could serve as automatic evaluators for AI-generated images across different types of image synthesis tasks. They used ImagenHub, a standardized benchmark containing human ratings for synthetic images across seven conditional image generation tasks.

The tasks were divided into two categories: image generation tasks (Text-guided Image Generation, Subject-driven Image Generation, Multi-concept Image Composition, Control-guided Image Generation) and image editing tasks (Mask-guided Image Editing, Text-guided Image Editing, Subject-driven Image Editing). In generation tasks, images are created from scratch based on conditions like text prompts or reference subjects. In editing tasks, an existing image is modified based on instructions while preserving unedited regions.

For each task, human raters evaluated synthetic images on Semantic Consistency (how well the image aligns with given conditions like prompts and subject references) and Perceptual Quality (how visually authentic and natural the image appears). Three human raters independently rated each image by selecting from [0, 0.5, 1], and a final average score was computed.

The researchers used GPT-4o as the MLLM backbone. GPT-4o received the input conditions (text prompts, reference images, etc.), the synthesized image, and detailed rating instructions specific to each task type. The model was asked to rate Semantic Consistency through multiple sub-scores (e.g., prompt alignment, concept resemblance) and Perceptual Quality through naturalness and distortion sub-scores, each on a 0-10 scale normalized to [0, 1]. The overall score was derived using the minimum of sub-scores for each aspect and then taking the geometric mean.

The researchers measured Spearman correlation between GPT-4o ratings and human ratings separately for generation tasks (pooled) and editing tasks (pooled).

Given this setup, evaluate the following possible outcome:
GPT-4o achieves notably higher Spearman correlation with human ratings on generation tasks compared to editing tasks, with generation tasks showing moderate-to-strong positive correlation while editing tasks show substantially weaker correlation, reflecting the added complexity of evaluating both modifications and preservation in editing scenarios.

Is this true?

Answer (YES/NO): YES